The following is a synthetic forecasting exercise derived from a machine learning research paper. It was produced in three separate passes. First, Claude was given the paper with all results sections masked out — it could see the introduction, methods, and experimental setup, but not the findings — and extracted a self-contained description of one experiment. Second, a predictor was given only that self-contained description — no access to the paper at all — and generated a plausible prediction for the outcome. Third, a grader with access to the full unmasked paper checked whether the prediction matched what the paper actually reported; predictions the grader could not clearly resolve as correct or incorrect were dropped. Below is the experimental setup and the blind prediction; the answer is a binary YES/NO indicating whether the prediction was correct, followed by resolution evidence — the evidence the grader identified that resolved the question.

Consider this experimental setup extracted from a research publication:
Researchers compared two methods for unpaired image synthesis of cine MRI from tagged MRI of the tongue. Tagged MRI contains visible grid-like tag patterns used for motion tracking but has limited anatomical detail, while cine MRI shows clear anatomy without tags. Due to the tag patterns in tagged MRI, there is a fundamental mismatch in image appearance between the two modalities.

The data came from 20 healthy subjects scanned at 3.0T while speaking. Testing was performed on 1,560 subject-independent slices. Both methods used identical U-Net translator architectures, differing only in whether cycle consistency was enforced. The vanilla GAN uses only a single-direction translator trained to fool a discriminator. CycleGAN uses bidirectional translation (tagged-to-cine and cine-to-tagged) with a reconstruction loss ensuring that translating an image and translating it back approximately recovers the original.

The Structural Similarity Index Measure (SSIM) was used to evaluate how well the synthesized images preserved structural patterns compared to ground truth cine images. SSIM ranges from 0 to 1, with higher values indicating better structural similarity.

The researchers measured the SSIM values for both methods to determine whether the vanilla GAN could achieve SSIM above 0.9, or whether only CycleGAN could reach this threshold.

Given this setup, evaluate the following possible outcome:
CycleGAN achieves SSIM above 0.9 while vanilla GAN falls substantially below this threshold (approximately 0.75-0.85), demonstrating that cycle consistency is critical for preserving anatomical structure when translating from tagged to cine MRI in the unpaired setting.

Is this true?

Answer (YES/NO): NO